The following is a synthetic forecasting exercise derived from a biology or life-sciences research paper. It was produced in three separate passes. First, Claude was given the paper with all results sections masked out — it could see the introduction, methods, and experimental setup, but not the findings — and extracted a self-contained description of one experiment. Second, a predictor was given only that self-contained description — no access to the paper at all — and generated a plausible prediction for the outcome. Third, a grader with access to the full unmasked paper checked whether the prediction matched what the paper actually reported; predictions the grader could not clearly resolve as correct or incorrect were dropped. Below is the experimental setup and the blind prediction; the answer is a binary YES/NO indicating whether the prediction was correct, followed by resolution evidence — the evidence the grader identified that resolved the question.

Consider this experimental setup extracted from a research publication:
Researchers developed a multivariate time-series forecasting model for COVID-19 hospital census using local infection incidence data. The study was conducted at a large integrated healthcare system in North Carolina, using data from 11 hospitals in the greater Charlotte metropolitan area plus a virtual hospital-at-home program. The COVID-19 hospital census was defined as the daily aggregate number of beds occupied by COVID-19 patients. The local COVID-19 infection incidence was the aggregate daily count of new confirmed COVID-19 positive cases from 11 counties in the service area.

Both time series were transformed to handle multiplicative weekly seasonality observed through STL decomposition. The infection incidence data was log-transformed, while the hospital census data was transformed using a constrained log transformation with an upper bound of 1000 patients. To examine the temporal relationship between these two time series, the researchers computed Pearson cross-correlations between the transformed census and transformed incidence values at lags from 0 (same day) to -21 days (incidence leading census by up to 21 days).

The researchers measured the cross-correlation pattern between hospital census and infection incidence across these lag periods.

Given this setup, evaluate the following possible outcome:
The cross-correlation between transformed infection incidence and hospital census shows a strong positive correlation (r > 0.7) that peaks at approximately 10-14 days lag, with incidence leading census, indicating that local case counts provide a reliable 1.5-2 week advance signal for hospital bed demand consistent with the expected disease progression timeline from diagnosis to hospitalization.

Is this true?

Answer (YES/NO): YES